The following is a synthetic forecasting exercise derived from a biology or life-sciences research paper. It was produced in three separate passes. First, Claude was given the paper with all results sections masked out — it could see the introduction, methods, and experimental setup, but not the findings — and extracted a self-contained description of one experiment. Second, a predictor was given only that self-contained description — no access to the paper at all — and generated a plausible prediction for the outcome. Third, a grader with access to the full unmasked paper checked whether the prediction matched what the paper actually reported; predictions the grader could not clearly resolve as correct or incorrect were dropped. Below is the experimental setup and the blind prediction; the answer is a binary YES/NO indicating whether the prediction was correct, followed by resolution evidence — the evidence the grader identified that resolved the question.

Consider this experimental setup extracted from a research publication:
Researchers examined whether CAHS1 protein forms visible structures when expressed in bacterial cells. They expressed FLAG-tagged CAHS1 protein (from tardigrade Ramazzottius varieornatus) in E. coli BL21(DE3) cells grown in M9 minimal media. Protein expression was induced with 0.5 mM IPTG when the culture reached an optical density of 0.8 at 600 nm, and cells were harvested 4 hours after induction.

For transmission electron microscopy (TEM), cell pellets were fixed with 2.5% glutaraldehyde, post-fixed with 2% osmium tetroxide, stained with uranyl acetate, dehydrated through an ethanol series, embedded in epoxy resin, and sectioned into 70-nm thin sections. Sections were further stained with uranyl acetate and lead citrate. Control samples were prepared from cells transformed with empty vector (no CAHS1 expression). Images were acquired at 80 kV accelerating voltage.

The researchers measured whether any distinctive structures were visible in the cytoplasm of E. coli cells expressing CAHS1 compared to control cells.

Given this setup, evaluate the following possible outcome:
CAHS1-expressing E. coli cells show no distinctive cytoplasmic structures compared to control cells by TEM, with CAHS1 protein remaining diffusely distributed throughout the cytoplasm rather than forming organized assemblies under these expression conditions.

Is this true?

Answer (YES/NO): NO